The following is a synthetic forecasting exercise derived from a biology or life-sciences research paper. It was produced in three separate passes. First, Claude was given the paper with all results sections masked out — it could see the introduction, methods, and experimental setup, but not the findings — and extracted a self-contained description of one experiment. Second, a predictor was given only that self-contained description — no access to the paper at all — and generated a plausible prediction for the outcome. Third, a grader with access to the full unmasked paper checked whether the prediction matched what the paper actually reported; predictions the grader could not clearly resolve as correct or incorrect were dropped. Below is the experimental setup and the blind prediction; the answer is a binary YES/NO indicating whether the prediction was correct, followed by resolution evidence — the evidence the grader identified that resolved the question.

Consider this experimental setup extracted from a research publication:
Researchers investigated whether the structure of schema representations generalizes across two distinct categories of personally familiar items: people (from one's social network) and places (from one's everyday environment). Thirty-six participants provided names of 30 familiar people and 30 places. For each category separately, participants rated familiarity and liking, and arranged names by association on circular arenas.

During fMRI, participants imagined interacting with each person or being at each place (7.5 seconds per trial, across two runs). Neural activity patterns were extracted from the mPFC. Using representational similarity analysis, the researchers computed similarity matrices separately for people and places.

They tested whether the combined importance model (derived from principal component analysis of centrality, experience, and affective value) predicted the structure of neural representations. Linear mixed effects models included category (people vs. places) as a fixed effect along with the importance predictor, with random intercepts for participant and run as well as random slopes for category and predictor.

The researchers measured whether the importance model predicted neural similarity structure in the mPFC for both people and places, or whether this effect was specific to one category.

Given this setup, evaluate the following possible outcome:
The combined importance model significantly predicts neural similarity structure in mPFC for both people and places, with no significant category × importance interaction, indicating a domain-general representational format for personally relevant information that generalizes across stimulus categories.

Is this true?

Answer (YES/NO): YES